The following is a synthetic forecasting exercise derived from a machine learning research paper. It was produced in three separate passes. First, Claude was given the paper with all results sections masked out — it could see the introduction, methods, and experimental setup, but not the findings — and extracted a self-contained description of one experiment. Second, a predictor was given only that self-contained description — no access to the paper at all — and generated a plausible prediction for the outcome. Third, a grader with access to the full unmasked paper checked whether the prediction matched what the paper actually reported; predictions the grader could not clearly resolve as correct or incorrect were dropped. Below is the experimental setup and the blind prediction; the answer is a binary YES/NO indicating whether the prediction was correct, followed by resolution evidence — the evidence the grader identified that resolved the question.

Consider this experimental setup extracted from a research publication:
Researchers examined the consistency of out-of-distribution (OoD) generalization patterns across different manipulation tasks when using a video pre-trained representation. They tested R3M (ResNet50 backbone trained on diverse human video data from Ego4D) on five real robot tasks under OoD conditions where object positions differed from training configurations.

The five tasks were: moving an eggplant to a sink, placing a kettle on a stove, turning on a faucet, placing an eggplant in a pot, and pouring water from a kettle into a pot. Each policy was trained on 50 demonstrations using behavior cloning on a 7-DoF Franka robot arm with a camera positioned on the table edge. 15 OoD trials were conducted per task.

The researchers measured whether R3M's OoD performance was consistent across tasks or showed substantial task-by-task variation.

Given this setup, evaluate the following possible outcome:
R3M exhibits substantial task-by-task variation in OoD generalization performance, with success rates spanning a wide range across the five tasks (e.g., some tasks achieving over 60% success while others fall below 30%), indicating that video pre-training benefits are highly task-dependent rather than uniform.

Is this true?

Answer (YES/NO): NO